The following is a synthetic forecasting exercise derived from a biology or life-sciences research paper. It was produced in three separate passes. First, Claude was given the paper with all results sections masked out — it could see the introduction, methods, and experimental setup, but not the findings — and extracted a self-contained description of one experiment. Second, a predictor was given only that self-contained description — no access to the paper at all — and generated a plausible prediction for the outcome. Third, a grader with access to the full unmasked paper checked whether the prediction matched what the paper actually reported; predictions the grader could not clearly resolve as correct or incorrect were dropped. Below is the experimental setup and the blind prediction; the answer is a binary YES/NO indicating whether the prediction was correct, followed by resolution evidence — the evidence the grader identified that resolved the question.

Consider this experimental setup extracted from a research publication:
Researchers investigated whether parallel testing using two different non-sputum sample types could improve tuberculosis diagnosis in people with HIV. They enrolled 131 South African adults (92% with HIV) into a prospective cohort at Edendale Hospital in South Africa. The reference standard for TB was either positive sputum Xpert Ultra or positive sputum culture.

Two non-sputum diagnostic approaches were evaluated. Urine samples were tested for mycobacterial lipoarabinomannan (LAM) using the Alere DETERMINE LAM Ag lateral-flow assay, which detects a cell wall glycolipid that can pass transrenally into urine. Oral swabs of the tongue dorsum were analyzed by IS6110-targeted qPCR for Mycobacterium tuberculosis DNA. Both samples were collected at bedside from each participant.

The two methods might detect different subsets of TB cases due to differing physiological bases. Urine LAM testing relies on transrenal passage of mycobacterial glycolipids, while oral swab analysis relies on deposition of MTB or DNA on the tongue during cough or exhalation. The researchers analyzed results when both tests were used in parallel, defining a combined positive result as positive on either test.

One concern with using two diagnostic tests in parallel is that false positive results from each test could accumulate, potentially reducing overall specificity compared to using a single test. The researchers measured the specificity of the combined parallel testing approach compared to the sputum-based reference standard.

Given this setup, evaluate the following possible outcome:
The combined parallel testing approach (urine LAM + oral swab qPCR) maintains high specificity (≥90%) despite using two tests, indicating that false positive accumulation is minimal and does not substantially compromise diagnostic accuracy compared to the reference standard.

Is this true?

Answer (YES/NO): YES